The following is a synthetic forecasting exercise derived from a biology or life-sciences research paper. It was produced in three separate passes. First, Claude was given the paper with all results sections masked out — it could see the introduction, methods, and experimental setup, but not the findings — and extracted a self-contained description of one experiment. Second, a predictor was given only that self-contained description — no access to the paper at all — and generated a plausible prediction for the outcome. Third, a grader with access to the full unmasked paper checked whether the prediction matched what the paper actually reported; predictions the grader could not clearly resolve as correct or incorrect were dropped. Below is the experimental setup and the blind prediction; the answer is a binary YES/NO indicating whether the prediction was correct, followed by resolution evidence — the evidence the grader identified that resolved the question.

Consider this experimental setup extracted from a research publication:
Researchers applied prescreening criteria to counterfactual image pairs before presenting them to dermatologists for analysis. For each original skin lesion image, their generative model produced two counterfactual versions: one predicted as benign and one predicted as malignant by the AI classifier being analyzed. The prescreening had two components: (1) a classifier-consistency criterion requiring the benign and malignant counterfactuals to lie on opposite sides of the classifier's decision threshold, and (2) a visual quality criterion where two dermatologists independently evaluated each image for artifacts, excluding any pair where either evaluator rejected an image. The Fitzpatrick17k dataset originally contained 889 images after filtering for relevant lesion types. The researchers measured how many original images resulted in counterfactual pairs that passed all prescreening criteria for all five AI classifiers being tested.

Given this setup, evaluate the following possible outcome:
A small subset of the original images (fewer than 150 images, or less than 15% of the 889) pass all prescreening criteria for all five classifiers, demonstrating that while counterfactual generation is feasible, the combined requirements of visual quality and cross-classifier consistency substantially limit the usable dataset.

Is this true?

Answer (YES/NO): YES